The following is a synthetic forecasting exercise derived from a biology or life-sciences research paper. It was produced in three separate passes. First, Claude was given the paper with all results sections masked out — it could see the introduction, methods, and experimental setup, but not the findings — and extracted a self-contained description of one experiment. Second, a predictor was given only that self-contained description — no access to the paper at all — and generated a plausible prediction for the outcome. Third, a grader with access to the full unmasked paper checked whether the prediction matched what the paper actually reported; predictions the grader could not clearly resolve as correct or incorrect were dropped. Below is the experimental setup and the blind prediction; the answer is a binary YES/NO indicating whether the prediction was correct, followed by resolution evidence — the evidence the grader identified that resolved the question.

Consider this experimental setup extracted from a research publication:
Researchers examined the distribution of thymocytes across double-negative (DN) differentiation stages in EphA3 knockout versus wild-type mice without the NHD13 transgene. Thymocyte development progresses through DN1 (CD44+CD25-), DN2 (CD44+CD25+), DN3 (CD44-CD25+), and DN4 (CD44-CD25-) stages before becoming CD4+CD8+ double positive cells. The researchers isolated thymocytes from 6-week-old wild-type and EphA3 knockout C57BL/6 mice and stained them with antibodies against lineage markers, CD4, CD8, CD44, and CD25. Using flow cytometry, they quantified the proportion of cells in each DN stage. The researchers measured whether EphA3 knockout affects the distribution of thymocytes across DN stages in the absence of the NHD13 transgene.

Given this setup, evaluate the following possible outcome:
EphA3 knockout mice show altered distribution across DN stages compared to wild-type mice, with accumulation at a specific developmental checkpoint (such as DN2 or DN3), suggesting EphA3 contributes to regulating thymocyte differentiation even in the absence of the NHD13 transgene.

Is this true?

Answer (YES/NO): NO